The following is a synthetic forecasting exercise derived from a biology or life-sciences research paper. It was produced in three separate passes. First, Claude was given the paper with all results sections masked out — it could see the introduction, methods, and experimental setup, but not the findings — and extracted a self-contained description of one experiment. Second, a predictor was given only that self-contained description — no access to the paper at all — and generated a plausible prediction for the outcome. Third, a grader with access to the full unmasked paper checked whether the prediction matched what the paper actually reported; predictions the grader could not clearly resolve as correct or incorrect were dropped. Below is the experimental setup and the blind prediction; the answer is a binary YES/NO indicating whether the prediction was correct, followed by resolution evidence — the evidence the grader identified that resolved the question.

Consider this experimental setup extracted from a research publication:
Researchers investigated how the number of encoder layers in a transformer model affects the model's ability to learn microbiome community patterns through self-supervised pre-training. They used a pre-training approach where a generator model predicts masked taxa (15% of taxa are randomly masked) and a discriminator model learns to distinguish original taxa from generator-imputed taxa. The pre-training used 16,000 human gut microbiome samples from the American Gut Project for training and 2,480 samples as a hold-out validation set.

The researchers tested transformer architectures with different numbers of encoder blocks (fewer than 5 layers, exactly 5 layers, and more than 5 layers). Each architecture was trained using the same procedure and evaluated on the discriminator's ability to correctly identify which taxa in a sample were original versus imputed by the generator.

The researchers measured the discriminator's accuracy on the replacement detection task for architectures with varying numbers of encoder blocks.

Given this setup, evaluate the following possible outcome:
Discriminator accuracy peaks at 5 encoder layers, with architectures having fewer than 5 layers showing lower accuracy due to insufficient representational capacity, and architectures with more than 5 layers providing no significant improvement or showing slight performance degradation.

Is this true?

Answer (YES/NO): YES